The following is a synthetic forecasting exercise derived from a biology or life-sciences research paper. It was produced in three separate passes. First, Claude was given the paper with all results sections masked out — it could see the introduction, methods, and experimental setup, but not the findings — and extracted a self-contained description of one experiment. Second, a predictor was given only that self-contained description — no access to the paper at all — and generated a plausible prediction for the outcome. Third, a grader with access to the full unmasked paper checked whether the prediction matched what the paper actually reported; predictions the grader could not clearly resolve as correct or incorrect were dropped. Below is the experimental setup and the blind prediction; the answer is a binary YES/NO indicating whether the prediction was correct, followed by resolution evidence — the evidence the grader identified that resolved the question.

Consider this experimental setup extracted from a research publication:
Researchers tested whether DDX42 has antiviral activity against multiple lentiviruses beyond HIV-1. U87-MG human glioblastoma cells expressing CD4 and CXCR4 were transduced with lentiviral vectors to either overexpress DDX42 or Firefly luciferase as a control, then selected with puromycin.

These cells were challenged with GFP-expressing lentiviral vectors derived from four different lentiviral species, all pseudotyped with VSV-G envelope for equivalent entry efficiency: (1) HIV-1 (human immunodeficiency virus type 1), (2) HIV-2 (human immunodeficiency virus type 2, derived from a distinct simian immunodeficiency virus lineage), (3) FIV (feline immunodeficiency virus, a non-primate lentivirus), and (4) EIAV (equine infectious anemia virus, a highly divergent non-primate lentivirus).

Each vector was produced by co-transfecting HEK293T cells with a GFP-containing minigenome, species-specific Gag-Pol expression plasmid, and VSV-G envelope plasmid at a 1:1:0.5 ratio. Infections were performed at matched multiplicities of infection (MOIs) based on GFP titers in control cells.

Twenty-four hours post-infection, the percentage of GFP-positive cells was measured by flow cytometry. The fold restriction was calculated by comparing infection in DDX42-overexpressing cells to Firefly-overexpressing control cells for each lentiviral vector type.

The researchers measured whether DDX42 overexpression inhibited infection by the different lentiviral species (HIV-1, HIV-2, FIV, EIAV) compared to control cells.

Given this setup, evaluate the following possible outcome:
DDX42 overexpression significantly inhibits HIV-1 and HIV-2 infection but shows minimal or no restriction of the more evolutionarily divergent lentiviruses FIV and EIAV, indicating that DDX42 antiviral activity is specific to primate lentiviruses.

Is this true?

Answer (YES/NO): NO